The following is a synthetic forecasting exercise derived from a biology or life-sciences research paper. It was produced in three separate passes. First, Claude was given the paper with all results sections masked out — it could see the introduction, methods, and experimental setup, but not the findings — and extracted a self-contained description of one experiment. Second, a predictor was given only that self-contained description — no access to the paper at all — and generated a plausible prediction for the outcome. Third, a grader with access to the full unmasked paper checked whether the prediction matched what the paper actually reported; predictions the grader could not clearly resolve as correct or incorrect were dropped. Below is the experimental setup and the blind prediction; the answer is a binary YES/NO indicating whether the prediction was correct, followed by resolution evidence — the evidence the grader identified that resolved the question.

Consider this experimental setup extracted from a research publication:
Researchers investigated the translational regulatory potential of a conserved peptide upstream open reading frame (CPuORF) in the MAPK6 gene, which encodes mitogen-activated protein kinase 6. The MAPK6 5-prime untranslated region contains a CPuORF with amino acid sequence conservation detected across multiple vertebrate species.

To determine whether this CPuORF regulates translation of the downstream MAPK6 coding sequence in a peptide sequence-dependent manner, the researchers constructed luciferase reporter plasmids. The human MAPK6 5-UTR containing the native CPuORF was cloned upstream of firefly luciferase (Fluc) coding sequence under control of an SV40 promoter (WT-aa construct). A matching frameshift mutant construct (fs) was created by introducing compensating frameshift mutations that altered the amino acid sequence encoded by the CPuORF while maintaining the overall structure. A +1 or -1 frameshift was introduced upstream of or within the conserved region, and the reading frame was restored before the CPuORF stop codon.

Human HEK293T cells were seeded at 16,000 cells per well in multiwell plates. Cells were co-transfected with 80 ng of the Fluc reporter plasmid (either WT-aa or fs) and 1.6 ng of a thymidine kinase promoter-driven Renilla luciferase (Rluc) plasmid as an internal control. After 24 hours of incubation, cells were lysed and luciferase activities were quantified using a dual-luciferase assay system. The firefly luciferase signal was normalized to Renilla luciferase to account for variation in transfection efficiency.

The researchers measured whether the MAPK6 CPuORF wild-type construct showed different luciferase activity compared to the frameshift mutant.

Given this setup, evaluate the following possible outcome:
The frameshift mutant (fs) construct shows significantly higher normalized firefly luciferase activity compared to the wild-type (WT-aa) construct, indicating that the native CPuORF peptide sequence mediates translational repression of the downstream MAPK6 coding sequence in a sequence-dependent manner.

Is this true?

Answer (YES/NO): NO